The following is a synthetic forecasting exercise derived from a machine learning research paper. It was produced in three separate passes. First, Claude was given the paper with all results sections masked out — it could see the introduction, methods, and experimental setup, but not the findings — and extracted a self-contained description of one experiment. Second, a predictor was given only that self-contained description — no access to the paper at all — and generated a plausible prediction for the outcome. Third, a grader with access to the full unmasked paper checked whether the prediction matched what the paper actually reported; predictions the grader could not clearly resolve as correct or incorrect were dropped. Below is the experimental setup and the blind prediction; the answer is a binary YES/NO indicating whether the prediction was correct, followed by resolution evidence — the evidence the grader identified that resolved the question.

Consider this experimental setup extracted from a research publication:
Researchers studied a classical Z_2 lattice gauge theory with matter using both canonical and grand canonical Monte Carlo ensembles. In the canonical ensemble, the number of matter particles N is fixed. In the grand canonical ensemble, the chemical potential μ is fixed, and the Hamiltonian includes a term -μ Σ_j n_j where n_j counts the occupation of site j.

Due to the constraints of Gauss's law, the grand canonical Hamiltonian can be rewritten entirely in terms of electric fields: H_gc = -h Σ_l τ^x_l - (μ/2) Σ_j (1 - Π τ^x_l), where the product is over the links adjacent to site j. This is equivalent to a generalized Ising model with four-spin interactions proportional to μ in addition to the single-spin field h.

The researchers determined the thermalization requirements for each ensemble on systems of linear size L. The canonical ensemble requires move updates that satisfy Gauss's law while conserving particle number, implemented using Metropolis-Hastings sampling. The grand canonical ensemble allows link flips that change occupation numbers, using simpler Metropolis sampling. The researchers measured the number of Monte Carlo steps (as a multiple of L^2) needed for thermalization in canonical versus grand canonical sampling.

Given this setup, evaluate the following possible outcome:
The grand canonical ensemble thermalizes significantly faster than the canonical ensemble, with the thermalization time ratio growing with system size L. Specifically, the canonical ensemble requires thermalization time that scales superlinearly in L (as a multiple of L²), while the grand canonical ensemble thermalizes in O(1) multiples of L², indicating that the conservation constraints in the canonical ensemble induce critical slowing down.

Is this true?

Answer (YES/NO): NO